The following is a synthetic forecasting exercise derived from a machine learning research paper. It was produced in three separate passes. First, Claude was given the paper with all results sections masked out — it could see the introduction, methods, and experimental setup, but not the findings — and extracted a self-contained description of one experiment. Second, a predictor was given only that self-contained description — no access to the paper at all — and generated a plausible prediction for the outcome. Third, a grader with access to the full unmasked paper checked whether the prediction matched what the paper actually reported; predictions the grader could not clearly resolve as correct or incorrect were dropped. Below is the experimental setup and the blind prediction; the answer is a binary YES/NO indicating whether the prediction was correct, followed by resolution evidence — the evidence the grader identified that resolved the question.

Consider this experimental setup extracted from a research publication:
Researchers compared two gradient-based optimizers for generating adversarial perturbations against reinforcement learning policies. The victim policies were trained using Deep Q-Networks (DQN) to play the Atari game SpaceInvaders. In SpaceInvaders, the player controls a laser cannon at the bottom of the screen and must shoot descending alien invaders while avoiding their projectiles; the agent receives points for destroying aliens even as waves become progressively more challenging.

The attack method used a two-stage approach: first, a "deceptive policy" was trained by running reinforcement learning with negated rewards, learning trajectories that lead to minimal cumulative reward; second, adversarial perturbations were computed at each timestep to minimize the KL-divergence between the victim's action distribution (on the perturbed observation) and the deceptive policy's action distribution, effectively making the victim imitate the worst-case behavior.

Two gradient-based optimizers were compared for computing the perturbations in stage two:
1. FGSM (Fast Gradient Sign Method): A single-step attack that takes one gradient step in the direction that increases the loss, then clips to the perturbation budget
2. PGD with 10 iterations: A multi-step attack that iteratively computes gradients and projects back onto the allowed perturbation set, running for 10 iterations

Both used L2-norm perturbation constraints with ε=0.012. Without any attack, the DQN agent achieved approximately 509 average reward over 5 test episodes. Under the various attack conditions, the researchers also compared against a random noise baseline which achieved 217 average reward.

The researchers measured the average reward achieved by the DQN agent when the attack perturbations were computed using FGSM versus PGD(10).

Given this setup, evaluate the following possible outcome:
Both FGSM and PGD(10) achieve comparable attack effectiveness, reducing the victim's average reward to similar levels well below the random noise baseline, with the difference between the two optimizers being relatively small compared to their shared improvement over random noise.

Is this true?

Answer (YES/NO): NO